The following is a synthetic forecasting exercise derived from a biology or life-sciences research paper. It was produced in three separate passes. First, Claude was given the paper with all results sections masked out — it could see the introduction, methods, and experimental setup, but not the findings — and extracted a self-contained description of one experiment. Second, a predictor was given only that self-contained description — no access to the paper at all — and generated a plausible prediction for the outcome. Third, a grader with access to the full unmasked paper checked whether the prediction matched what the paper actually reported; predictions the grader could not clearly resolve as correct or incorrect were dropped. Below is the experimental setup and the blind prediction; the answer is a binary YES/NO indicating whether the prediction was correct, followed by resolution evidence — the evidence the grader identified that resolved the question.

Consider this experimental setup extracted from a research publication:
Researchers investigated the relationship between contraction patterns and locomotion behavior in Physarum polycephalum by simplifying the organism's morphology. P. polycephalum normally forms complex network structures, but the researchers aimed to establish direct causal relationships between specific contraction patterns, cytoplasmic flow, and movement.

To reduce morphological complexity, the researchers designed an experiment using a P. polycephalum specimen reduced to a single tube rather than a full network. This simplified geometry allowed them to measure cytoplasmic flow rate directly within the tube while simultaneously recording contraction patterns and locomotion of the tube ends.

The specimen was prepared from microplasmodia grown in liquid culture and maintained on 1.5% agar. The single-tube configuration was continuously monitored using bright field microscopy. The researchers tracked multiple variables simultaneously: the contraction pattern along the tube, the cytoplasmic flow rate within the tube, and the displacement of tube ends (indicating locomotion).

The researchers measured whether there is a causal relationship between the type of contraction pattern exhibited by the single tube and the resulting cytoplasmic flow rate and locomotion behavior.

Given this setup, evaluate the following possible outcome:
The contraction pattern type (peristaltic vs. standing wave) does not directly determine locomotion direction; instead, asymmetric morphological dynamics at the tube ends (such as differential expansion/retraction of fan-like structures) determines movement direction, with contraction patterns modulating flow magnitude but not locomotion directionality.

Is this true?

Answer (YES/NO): NO